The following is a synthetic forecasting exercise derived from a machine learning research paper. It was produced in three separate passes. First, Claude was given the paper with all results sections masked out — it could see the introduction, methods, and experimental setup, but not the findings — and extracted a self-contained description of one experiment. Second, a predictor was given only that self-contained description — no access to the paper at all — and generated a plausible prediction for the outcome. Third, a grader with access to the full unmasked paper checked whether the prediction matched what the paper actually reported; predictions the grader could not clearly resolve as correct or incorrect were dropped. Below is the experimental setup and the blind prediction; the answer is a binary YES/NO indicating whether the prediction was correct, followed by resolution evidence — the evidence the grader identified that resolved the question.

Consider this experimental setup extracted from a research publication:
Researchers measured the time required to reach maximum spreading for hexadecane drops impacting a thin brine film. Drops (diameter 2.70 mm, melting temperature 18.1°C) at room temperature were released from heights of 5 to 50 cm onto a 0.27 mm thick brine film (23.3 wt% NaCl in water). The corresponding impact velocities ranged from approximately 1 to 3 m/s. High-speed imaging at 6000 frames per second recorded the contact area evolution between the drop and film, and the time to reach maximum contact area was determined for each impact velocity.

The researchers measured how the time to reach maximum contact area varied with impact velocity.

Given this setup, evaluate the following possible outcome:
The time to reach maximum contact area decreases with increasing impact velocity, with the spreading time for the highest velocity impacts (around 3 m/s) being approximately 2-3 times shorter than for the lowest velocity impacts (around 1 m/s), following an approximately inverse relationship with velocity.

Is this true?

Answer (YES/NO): NO